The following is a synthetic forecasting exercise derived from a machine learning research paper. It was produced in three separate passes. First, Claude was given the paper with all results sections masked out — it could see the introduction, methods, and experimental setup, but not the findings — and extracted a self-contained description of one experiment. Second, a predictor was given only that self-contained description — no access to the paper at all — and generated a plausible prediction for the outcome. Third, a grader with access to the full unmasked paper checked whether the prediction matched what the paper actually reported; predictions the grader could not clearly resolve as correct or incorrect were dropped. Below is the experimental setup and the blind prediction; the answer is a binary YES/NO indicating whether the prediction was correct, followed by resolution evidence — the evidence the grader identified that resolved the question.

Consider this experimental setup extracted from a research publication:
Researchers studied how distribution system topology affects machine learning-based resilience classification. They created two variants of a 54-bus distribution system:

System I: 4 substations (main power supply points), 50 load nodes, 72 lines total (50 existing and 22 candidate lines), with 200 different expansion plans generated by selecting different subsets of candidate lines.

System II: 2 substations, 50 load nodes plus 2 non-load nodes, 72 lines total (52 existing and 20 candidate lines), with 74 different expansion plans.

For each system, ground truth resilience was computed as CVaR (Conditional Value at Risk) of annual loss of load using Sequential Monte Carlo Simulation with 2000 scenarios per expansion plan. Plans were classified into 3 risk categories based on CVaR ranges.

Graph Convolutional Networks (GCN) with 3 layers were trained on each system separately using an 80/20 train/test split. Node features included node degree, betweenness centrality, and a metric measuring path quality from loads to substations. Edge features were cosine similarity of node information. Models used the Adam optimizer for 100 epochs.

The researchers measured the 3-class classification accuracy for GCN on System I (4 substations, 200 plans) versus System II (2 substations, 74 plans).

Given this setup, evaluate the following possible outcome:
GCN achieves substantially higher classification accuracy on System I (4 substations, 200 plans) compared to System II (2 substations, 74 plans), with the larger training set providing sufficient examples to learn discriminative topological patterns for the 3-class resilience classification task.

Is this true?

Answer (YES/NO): YES